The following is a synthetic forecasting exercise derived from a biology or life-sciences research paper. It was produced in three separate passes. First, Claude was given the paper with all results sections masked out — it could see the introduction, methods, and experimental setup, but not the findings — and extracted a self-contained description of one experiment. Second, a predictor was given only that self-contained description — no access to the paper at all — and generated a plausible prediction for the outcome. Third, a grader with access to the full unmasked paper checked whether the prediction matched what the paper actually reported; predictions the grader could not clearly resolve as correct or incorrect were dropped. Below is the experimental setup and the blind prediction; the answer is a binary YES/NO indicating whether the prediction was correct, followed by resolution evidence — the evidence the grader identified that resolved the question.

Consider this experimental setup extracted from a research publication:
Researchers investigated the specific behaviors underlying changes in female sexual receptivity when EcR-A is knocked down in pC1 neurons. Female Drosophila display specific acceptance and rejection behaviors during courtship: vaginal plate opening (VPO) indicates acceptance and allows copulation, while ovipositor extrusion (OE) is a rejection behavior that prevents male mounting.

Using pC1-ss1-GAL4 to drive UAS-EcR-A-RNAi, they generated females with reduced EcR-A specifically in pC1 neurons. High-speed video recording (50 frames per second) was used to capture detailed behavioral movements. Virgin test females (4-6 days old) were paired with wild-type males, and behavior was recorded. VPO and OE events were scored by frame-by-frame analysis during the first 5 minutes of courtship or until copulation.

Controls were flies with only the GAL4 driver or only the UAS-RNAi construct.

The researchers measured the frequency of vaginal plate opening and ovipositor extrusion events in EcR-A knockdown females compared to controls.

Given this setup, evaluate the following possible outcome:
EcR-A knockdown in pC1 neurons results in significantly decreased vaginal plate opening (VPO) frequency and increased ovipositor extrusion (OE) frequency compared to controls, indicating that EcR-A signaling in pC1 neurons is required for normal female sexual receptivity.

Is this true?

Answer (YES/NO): YES